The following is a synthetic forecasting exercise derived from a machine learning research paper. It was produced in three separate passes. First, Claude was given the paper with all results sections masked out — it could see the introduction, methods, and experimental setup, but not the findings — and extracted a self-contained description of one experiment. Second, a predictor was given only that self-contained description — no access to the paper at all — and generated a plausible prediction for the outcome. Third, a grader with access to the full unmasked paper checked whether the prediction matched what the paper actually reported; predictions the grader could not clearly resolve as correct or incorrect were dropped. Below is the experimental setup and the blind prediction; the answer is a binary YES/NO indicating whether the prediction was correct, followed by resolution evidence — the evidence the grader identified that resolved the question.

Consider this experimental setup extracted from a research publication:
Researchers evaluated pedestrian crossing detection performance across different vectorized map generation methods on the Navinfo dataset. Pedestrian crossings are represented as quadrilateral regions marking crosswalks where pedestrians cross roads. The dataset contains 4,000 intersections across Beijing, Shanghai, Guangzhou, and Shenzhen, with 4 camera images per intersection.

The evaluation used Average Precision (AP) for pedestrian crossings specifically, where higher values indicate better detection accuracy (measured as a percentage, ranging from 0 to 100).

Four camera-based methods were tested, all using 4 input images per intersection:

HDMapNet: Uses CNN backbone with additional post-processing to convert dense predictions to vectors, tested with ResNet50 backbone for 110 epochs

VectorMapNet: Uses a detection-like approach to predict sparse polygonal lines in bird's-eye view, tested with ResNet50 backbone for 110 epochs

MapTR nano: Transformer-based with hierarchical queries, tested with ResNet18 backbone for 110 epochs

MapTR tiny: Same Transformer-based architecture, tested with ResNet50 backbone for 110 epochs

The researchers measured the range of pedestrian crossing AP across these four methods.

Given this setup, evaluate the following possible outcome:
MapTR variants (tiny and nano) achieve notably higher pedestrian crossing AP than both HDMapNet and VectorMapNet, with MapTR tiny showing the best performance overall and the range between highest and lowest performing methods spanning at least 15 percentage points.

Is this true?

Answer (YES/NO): YES